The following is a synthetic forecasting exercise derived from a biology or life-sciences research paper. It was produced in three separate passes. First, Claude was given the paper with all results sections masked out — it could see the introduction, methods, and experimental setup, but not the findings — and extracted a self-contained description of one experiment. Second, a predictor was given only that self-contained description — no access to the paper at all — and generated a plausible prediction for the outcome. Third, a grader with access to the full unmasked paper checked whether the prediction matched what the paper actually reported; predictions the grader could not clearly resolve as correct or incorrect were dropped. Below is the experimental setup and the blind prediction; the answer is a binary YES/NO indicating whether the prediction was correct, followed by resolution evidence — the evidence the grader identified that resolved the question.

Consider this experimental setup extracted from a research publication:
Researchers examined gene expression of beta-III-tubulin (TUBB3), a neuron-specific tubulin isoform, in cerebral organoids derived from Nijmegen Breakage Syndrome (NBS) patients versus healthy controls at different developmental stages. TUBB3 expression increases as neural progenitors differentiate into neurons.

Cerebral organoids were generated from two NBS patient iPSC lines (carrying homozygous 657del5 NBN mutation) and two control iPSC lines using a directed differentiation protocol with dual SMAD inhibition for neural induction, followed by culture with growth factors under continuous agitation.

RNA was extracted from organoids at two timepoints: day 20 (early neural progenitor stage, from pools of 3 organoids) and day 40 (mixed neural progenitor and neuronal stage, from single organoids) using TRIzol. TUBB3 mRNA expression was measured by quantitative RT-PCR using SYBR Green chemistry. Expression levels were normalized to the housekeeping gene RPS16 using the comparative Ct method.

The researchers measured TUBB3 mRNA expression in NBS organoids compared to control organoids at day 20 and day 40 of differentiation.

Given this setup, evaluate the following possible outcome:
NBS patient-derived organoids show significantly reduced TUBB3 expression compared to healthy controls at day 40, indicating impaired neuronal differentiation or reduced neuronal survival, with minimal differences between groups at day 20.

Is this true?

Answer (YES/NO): NO